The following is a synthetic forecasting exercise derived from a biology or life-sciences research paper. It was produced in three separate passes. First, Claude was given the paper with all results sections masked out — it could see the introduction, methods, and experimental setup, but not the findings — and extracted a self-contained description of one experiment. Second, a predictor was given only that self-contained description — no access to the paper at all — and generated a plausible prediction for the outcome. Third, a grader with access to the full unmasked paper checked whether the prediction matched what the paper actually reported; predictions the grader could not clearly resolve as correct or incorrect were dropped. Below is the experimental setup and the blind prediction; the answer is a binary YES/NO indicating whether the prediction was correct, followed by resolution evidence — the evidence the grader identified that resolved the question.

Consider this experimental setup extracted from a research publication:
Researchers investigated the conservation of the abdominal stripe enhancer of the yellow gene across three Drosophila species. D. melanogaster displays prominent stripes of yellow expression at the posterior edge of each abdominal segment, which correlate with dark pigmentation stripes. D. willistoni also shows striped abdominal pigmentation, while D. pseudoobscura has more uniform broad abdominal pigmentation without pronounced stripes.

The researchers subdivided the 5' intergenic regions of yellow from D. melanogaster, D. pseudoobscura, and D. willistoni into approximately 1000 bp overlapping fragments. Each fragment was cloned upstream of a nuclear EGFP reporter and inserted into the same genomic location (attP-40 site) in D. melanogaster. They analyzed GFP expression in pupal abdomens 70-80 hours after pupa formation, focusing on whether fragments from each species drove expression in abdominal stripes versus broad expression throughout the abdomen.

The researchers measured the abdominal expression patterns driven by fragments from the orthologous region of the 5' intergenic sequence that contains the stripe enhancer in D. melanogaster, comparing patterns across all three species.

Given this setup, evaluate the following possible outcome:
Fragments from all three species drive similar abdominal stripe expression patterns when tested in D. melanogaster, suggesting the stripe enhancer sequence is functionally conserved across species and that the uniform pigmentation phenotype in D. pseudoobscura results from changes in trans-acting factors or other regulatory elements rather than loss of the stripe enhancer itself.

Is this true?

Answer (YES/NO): NO